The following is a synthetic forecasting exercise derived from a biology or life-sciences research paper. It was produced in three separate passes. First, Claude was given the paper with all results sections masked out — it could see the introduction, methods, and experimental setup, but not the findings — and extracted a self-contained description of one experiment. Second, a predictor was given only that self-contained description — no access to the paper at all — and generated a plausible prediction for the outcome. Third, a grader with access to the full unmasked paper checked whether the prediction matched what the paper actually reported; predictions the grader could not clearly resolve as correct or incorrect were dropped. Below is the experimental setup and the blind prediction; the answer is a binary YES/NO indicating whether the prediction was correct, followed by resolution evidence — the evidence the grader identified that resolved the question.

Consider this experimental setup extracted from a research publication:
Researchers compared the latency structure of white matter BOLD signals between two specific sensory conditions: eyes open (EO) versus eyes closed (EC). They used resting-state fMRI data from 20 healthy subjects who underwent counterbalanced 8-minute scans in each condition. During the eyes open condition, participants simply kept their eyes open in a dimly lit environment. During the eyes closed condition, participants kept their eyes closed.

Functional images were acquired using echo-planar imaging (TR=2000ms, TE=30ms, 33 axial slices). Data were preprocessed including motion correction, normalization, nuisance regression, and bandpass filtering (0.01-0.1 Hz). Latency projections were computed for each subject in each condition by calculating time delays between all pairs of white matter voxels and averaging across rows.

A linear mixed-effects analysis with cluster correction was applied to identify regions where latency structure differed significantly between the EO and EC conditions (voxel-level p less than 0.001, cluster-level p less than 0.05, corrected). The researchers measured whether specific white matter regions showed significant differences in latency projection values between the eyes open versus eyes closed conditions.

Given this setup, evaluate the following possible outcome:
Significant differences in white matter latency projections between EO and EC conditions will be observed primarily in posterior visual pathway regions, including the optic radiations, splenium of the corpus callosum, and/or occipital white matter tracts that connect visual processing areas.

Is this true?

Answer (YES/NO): NO